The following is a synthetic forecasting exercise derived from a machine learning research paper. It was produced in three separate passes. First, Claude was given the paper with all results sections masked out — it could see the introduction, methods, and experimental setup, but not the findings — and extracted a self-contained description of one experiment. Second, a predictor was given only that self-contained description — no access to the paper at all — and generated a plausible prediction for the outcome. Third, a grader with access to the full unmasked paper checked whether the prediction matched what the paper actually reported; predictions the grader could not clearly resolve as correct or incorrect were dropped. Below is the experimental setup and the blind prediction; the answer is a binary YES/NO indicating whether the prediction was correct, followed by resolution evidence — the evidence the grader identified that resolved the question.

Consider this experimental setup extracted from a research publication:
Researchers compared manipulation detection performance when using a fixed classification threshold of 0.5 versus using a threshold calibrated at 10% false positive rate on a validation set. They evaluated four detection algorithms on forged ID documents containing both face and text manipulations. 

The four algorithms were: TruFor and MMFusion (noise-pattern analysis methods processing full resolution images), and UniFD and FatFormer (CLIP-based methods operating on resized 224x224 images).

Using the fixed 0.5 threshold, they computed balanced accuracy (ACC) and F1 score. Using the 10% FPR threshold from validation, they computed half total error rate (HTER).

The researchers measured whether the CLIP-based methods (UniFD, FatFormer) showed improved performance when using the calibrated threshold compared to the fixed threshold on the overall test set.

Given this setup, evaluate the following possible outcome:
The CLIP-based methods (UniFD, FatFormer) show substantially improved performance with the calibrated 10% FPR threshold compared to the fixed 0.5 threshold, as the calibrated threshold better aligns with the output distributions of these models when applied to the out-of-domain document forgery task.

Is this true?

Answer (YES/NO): NO